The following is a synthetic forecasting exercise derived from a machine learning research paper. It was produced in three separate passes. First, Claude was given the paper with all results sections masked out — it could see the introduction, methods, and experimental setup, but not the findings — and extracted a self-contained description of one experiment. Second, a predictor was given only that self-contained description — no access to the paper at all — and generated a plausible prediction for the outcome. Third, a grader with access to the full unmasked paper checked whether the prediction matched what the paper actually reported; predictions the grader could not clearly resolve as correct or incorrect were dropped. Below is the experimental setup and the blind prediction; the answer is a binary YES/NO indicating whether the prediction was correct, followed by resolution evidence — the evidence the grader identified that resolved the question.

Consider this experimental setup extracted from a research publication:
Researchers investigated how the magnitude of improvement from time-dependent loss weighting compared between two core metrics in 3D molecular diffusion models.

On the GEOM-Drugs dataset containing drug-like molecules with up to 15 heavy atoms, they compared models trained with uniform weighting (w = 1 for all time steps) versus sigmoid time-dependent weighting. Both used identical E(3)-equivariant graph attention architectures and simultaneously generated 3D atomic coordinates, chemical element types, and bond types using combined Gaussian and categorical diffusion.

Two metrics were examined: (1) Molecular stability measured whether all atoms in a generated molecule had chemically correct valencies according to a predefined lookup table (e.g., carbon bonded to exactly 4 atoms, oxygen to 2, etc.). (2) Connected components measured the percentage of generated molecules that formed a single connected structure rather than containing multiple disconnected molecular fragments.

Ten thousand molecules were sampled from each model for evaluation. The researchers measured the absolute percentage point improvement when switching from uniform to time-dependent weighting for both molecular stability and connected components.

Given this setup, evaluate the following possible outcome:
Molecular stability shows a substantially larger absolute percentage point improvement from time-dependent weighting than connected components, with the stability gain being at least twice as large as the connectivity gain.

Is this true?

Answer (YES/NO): NO